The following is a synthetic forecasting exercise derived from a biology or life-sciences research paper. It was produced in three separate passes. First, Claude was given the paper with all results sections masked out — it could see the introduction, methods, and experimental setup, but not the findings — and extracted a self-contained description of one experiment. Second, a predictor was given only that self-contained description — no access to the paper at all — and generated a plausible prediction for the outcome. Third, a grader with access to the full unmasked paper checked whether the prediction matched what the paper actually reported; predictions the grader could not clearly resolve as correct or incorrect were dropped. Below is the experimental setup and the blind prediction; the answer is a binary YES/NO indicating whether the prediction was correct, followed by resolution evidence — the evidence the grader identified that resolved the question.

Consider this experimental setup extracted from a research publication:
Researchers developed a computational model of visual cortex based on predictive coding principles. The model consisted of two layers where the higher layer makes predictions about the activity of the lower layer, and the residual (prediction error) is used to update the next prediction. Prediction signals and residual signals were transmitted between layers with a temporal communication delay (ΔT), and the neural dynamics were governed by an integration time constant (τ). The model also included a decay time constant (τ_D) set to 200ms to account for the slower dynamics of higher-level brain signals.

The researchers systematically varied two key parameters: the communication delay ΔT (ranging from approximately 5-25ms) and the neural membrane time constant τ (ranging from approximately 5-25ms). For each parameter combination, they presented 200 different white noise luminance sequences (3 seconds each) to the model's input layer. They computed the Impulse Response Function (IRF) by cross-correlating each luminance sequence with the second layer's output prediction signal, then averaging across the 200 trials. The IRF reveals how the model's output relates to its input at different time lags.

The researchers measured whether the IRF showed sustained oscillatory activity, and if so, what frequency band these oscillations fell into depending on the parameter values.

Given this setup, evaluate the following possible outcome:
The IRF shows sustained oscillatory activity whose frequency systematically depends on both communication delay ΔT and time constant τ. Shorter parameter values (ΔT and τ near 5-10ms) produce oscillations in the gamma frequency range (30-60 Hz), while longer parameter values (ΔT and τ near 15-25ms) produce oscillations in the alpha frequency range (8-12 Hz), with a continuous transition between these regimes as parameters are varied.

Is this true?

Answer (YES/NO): NO